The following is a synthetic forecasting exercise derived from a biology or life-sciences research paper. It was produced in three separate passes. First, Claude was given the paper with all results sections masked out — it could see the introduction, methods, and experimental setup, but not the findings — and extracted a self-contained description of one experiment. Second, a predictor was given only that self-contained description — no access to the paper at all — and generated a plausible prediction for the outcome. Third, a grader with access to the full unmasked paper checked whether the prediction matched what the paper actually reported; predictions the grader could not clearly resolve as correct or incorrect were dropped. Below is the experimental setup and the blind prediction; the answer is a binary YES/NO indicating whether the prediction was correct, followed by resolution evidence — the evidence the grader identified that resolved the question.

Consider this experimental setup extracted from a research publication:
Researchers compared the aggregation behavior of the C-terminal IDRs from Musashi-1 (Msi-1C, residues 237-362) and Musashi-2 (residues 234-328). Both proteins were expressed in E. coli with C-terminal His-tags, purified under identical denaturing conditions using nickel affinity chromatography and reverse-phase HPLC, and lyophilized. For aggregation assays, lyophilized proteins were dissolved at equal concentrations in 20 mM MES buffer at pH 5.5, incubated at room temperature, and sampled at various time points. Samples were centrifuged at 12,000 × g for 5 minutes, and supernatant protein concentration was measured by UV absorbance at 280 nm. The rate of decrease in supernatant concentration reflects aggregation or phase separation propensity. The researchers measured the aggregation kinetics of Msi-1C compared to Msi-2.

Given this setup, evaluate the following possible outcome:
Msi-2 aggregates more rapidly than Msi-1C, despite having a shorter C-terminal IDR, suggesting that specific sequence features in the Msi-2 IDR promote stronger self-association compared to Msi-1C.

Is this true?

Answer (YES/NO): NO